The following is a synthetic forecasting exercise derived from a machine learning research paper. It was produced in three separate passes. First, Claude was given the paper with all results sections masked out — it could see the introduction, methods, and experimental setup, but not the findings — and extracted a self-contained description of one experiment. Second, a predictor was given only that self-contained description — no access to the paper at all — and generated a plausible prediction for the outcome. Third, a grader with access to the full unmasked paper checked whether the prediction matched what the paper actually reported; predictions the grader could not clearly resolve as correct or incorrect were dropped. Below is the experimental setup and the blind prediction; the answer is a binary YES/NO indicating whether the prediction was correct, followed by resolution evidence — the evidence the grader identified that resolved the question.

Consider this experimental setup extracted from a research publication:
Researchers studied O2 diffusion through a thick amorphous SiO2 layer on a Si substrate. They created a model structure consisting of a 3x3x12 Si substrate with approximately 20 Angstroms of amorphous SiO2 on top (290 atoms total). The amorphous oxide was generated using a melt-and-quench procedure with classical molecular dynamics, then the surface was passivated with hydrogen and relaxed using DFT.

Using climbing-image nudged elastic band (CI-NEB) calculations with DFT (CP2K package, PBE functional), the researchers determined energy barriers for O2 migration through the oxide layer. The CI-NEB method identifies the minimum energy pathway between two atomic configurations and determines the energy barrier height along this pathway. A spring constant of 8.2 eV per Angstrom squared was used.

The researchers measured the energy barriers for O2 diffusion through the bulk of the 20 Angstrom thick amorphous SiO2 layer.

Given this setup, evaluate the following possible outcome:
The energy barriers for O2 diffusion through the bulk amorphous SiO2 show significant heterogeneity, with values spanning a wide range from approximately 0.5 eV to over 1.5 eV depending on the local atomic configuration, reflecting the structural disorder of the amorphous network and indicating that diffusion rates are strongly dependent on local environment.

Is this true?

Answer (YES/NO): NO